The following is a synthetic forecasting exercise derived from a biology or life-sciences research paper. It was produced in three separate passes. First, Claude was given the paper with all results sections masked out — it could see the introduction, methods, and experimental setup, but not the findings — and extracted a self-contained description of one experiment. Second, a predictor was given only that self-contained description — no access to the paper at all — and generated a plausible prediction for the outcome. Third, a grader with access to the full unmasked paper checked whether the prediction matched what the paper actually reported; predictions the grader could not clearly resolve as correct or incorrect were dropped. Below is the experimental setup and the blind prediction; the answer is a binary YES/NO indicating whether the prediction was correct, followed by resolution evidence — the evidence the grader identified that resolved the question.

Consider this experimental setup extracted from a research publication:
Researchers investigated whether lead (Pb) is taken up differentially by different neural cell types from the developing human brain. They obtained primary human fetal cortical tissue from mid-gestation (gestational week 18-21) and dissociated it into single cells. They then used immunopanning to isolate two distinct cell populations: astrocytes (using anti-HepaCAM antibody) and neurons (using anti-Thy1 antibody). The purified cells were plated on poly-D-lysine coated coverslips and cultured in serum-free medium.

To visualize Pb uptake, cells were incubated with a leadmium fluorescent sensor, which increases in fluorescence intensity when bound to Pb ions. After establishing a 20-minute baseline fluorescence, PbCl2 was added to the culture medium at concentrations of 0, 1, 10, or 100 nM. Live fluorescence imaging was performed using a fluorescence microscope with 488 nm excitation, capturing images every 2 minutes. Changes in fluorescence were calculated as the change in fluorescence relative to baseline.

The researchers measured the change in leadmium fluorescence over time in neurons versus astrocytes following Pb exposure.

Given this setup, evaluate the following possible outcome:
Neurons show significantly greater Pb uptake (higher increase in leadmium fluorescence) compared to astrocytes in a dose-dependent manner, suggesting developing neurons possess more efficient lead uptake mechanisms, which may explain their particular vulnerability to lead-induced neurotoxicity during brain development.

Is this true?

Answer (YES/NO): NO